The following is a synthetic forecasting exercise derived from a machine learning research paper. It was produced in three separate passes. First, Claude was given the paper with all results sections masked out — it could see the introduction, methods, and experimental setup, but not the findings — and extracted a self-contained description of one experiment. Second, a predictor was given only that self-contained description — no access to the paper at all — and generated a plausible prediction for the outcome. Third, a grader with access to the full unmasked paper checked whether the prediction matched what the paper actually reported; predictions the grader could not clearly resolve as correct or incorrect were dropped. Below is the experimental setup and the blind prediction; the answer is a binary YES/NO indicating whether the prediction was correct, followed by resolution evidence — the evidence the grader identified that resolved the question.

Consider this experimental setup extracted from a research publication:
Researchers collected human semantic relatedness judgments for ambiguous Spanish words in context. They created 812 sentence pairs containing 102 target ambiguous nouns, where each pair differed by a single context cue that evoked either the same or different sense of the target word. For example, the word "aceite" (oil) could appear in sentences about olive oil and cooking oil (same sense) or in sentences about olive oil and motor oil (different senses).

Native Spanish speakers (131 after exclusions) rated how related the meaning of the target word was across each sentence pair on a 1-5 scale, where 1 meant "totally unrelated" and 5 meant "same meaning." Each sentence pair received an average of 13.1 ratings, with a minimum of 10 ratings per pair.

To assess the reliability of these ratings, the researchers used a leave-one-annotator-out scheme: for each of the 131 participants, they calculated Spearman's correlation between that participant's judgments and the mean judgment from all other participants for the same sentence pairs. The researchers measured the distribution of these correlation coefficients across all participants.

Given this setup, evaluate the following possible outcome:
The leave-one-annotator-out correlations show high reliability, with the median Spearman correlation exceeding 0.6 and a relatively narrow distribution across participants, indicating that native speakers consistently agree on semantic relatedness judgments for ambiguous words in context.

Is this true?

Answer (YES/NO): YES